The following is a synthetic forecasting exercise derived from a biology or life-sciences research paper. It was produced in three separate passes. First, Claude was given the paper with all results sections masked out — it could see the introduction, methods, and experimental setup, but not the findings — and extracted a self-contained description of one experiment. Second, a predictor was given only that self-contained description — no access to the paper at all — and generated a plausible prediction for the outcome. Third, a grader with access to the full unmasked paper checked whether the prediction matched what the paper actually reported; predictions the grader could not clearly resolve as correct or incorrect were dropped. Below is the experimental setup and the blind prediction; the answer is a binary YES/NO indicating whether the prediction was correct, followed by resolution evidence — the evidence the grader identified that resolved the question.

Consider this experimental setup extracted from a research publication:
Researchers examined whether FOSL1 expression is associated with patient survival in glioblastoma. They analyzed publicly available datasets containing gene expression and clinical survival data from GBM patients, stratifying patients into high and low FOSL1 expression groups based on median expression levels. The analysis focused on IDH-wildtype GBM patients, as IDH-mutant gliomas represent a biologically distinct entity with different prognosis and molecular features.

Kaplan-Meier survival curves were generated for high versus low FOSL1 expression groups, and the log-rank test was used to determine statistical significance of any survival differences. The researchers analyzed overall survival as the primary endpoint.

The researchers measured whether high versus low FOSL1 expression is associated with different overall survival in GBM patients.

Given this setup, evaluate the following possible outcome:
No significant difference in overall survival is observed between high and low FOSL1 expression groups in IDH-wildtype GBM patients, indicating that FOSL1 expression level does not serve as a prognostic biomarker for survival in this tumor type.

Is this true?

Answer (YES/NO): NO